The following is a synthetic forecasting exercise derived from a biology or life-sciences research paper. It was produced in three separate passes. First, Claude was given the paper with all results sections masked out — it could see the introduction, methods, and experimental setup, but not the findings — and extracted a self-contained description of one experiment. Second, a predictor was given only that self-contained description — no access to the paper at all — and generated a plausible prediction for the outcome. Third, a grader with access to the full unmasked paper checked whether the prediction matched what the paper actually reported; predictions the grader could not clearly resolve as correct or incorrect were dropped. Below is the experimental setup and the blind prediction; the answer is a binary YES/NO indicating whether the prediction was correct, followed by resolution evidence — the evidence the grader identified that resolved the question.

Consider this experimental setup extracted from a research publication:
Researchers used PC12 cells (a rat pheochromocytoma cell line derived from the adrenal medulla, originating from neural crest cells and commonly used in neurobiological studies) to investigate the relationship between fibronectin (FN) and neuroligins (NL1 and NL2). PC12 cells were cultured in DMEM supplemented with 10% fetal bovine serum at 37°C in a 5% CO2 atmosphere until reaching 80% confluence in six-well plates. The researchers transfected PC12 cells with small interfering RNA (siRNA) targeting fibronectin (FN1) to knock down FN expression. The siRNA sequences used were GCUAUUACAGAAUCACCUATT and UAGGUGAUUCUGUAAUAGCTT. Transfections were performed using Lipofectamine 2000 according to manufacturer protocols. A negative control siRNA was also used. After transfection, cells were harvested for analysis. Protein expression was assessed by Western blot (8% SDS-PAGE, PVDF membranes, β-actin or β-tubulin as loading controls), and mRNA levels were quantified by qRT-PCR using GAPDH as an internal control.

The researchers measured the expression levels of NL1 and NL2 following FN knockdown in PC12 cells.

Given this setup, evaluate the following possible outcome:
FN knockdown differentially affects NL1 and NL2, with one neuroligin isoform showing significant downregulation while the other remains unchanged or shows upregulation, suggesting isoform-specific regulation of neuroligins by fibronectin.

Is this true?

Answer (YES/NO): NO